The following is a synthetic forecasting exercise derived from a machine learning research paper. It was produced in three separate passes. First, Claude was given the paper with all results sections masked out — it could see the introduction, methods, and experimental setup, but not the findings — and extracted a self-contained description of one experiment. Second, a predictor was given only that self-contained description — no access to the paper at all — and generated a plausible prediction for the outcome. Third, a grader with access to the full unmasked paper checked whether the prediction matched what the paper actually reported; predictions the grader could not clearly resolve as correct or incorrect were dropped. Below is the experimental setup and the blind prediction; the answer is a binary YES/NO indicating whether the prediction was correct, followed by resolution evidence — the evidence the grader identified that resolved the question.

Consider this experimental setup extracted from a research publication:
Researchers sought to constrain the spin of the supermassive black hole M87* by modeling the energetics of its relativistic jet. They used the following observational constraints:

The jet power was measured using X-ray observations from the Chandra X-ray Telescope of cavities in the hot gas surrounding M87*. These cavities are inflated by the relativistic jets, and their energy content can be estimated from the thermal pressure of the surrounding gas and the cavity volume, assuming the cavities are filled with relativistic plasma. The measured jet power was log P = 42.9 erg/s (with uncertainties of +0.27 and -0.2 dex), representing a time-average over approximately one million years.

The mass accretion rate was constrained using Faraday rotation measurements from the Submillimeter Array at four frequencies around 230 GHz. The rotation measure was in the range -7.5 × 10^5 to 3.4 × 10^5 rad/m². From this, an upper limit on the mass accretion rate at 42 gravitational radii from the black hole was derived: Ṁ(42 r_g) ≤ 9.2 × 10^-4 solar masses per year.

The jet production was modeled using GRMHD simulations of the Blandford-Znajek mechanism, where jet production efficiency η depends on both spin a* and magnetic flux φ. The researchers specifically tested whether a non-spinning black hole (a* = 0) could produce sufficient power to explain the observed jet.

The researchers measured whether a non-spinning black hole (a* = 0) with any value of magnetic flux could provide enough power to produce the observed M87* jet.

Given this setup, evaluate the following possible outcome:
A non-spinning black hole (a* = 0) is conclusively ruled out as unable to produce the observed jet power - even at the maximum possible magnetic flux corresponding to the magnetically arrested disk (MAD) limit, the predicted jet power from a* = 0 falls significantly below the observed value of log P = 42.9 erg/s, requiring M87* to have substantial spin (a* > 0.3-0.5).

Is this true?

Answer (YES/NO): YES